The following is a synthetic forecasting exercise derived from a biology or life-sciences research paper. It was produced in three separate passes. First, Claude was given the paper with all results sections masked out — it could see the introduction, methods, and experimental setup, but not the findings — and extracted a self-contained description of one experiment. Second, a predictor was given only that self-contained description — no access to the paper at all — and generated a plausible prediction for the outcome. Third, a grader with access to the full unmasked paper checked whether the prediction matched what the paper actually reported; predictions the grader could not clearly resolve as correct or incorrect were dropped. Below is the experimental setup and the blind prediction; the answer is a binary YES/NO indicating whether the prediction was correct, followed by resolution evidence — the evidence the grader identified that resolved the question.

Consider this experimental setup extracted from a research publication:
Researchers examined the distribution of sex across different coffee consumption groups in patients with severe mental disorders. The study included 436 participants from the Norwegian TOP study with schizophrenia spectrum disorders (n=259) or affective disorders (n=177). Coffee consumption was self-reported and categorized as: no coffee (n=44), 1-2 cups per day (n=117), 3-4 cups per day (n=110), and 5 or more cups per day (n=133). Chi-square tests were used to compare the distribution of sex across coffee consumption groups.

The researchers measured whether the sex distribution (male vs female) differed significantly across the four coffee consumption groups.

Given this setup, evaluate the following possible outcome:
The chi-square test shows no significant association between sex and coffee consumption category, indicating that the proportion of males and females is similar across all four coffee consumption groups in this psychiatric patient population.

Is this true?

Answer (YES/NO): YES